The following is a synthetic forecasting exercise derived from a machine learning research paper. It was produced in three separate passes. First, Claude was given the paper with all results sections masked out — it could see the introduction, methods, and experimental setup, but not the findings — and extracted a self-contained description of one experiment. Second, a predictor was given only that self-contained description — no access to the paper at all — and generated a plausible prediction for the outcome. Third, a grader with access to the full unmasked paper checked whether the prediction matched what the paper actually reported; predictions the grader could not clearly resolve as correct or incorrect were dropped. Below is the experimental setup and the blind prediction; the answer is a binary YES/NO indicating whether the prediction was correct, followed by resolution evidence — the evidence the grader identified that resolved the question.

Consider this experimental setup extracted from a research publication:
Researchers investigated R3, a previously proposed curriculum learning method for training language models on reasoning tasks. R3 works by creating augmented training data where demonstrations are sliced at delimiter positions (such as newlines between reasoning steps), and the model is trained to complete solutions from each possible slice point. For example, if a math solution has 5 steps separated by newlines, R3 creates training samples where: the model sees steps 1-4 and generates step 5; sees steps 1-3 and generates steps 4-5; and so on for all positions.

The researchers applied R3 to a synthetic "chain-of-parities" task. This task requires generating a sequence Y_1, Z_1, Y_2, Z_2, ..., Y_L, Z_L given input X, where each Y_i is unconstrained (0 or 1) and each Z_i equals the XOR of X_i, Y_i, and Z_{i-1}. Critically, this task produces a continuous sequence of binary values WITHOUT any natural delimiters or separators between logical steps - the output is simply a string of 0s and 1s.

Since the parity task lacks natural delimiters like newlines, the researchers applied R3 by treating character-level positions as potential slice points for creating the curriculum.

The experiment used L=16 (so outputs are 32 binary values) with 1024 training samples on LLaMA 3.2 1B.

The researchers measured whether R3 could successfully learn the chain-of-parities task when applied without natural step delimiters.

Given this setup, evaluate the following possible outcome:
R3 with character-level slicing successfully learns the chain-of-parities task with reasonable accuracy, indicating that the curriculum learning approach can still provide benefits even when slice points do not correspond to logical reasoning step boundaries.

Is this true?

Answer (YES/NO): NO